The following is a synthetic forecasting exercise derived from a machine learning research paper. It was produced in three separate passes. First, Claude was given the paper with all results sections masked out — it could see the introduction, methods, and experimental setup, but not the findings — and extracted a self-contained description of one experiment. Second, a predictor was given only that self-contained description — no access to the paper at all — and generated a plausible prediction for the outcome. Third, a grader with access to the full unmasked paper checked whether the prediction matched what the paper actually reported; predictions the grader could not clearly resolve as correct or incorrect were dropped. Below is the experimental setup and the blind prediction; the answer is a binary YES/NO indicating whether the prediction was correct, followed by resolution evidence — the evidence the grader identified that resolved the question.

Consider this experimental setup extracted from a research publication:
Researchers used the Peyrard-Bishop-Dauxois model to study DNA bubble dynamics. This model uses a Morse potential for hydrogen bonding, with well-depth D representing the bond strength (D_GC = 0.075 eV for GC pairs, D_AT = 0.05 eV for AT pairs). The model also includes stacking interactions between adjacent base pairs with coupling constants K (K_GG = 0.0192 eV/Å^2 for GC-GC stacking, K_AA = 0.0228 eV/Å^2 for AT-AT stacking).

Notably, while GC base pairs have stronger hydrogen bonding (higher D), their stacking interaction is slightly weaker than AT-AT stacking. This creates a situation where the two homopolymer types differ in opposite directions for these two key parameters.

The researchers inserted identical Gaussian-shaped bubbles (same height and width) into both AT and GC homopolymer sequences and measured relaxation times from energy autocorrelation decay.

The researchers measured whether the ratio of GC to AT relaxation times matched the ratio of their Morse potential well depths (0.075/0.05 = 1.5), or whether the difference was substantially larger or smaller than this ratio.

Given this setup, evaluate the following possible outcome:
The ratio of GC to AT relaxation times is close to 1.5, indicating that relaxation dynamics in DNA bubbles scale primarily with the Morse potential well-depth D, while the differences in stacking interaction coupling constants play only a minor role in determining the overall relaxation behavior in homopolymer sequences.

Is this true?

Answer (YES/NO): NO